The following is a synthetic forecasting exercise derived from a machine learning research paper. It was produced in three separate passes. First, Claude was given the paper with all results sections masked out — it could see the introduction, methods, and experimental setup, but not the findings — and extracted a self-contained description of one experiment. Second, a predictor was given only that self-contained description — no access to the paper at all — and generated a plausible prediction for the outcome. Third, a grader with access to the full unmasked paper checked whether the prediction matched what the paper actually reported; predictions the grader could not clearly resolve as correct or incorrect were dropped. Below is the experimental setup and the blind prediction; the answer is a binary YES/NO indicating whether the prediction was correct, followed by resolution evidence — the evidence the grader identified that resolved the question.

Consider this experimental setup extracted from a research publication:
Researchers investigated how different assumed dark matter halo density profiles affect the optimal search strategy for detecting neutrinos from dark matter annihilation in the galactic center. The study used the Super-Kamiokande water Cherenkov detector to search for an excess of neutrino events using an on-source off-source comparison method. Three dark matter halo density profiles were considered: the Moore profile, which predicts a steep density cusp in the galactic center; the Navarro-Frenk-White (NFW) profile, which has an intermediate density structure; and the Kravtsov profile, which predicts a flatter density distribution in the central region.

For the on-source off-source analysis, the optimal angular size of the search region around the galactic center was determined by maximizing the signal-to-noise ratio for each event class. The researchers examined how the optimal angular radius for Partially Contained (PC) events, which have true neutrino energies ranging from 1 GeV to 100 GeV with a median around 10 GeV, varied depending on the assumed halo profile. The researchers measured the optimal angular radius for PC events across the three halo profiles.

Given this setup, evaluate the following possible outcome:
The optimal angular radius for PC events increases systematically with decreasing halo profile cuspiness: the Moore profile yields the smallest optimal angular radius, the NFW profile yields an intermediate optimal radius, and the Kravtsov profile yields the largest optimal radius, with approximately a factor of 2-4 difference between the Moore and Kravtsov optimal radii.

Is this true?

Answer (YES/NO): NO